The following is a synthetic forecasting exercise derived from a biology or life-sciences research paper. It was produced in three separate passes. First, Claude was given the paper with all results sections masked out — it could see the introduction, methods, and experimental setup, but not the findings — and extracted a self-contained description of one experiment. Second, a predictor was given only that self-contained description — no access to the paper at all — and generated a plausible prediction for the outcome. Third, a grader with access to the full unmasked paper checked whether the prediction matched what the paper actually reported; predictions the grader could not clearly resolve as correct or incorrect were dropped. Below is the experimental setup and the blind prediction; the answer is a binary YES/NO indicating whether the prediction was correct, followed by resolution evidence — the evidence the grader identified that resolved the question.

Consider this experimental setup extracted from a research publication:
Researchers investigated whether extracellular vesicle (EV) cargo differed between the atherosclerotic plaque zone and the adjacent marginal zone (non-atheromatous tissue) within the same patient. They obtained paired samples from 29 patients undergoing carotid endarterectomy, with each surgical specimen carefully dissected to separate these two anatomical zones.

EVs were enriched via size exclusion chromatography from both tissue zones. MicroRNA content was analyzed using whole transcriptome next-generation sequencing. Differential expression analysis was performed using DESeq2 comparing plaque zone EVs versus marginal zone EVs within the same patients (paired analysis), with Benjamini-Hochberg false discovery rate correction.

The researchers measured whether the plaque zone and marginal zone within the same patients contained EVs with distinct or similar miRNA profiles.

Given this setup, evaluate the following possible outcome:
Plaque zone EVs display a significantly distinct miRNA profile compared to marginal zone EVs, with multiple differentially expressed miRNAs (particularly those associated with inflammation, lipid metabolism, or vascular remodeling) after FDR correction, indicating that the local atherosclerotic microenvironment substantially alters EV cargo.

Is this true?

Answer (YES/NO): YES